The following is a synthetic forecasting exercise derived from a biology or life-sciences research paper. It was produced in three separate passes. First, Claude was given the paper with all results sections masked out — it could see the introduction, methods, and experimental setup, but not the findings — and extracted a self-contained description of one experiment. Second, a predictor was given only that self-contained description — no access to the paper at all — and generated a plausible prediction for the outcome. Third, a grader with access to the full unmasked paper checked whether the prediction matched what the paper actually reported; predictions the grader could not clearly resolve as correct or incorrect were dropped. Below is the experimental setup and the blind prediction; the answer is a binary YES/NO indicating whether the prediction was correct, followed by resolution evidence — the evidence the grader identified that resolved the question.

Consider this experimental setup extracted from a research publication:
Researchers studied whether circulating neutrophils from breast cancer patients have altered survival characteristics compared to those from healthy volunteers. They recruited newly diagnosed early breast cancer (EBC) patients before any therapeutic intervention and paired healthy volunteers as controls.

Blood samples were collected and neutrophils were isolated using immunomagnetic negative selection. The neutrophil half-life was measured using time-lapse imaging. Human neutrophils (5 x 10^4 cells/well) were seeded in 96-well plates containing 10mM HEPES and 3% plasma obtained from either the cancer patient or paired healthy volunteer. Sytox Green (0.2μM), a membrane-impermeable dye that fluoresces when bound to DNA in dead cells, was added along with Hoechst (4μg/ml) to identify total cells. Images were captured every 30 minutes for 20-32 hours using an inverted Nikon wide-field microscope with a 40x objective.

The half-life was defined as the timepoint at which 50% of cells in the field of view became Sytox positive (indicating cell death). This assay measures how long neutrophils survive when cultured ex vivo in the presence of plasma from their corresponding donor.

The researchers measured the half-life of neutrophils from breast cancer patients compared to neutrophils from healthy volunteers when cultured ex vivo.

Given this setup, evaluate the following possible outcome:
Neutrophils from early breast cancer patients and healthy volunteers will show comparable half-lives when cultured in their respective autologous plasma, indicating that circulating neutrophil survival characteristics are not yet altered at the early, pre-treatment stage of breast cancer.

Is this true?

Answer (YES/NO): NO